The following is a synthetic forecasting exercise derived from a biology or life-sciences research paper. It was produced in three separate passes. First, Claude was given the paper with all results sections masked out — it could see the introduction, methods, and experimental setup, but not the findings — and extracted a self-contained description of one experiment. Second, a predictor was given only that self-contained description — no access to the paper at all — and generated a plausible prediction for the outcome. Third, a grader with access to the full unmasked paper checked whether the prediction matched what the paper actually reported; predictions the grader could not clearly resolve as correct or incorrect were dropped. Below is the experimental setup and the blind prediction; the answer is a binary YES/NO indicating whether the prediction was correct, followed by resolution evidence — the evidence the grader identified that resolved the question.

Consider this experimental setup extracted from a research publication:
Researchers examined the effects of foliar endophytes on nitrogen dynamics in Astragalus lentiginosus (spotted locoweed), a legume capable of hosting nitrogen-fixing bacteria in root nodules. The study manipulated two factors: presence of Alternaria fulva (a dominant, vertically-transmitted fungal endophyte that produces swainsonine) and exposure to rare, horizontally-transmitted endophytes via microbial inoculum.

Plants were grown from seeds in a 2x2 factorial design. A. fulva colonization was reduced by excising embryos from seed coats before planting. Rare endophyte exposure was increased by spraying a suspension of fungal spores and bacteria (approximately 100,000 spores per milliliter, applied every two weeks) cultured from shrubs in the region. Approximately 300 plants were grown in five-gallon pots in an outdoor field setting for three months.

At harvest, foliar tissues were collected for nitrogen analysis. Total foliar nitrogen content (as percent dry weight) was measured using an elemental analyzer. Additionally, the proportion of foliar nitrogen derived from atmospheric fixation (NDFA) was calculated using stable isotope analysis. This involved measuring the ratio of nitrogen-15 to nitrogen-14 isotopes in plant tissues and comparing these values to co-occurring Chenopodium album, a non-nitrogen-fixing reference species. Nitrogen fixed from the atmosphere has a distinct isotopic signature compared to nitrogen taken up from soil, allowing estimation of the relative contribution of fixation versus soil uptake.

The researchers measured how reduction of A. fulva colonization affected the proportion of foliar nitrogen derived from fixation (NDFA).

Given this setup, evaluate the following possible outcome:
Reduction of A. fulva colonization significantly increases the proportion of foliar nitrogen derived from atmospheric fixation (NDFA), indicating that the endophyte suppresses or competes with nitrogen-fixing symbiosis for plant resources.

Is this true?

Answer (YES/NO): NO